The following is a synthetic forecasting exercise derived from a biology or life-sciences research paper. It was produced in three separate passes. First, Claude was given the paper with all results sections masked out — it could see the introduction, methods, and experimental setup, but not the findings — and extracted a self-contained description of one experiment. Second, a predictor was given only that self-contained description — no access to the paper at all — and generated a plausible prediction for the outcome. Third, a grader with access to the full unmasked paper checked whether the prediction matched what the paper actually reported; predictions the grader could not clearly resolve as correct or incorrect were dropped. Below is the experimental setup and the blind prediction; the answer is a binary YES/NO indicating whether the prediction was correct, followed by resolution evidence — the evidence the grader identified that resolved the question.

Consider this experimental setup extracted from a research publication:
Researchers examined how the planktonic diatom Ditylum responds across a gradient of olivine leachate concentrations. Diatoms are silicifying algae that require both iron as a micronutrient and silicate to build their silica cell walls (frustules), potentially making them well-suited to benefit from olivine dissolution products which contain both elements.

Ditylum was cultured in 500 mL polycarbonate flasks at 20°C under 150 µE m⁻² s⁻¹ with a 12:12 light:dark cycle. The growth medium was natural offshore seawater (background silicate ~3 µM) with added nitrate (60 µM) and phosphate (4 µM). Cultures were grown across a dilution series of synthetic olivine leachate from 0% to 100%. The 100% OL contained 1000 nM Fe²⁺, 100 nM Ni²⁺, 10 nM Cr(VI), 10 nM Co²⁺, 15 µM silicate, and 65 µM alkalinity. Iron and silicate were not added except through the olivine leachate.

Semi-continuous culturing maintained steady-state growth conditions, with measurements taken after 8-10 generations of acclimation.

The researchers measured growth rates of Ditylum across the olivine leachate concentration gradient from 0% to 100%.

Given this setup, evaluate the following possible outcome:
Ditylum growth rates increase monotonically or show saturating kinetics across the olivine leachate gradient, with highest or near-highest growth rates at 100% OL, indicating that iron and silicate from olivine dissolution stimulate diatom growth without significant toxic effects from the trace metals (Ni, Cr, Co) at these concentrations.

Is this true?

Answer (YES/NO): YES